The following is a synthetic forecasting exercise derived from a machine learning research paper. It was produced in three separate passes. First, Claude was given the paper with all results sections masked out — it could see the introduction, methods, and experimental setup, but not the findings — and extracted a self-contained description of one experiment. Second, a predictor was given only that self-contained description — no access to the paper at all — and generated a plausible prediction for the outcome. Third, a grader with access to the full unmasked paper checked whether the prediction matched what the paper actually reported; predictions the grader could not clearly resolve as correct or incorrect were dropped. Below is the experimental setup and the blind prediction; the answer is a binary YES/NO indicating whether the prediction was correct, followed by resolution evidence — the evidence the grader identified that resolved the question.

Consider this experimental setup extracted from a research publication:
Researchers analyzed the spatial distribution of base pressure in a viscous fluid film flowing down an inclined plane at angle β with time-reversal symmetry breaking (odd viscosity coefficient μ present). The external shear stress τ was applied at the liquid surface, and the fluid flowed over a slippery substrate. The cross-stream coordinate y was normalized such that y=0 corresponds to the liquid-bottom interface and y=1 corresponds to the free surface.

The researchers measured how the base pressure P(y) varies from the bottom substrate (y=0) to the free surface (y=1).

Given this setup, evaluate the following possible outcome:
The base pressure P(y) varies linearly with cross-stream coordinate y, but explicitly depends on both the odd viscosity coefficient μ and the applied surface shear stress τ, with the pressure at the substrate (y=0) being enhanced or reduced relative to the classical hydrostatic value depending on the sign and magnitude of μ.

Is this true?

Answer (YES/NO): YES